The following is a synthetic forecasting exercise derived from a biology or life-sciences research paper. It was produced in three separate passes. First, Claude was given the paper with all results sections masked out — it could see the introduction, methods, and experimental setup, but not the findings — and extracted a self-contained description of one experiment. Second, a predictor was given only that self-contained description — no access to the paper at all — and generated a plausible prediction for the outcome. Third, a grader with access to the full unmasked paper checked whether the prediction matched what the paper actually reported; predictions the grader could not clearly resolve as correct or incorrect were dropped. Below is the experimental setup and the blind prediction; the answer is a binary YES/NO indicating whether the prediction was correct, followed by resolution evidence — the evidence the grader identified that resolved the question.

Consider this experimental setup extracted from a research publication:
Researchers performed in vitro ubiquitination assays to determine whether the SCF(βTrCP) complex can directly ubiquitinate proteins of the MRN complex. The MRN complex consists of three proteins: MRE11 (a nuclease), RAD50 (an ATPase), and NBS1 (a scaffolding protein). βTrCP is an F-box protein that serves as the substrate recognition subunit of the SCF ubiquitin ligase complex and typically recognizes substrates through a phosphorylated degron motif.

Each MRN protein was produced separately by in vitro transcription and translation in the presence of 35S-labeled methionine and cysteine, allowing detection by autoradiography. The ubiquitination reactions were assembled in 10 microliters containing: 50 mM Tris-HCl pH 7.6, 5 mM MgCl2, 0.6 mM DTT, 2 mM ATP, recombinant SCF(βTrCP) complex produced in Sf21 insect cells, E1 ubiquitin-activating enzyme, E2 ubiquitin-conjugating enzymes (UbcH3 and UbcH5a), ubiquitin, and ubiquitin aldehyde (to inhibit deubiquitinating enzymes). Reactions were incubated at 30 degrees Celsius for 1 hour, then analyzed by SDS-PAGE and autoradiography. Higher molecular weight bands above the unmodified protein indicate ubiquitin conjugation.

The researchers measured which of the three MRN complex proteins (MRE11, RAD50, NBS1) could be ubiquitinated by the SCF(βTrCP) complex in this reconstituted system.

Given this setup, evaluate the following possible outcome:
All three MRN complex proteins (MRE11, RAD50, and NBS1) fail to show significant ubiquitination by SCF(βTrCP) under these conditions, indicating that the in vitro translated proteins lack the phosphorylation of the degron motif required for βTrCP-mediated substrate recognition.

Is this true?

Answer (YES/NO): NO